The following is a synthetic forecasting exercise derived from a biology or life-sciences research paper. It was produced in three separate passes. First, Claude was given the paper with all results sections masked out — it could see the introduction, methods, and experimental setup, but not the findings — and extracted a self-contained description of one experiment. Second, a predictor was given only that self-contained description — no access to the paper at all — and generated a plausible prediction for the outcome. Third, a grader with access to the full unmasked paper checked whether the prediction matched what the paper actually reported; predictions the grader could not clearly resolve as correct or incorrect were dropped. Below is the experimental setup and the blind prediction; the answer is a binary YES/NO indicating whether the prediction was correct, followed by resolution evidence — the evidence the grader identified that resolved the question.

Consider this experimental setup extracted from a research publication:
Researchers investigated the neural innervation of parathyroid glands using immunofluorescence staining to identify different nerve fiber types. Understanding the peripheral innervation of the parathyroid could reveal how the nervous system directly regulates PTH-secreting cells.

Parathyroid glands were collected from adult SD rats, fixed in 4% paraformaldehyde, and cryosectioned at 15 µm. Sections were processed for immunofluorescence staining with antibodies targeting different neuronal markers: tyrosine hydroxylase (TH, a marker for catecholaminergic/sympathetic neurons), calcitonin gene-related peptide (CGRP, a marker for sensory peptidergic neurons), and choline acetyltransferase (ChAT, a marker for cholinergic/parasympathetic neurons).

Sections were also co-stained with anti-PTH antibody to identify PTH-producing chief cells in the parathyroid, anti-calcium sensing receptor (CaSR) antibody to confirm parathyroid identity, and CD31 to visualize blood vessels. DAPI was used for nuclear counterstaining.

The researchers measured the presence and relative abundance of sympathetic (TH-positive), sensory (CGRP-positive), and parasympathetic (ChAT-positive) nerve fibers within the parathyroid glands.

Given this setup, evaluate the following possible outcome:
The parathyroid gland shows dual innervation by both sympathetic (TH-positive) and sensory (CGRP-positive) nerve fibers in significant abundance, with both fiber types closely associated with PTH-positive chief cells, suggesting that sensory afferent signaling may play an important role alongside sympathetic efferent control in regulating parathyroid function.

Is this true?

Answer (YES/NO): NO